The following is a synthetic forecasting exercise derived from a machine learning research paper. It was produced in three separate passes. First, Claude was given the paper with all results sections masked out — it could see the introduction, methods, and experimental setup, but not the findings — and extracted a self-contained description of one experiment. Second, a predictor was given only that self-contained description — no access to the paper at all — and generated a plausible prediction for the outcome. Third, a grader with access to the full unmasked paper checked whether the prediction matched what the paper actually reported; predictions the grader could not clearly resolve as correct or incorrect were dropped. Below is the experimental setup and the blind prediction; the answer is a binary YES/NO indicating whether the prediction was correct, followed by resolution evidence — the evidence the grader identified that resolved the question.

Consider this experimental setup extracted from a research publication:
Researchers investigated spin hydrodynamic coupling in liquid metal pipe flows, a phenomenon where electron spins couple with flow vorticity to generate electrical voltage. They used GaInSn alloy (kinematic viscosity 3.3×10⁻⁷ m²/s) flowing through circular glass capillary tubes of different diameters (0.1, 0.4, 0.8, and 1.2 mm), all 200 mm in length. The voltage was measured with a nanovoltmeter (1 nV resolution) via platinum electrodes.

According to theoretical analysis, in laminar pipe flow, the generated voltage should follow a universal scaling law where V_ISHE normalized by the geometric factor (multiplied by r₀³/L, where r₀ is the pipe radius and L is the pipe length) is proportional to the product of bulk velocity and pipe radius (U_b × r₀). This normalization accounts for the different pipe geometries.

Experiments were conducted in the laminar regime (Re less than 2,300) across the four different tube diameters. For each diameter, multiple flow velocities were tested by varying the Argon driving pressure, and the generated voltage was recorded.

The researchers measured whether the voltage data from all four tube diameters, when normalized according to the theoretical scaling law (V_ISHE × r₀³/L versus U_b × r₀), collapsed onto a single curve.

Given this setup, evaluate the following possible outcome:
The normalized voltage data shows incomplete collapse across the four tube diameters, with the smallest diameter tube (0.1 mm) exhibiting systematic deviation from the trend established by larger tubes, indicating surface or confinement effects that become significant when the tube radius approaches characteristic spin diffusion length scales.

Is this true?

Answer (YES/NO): NO